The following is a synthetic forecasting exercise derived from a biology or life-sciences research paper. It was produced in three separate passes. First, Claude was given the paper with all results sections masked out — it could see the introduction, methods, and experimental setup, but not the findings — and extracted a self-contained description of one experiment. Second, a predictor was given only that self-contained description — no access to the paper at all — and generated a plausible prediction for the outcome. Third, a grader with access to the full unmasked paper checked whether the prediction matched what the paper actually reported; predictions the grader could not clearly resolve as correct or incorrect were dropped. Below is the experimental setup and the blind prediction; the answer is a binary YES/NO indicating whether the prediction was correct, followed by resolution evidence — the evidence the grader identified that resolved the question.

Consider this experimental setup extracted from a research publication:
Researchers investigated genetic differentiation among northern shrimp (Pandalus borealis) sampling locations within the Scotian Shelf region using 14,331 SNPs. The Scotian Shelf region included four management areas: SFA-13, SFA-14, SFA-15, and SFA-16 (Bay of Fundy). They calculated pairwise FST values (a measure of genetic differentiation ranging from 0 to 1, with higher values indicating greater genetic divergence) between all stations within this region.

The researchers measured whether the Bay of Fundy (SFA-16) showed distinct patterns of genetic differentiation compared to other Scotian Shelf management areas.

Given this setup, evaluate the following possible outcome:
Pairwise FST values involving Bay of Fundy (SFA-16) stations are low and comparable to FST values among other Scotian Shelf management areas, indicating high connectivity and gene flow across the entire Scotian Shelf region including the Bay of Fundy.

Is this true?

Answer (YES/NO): NO